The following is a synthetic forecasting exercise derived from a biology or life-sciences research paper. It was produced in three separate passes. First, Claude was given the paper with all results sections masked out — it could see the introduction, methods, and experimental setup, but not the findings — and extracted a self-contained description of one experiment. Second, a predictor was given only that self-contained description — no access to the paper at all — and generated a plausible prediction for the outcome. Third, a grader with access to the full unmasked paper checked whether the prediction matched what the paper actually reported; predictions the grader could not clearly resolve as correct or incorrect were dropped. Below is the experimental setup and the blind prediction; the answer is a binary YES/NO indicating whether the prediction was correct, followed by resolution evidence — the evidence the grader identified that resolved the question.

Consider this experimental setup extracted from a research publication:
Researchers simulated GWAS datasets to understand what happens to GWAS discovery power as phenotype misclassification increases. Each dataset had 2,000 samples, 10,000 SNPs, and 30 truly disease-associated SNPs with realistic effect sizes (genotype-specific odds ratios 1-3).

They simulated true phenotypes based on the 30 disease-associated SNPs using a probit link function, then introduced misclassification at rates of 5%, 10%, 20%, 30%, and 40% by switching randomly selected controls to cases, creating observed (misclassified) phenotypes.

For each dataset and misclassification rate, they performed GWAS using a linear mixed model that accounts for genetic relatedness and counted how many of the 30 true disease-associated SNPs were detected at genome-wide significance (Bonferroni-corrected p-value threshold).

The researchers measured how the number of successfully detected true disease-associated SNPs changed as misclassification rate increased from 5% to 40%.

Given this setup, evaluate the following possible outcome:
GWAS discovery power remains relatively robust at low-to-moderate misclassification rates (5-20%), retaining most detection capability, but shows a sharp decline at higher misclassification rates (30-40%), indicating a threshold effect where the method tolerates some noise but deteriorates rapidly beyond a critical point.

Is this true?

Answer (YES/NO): NO